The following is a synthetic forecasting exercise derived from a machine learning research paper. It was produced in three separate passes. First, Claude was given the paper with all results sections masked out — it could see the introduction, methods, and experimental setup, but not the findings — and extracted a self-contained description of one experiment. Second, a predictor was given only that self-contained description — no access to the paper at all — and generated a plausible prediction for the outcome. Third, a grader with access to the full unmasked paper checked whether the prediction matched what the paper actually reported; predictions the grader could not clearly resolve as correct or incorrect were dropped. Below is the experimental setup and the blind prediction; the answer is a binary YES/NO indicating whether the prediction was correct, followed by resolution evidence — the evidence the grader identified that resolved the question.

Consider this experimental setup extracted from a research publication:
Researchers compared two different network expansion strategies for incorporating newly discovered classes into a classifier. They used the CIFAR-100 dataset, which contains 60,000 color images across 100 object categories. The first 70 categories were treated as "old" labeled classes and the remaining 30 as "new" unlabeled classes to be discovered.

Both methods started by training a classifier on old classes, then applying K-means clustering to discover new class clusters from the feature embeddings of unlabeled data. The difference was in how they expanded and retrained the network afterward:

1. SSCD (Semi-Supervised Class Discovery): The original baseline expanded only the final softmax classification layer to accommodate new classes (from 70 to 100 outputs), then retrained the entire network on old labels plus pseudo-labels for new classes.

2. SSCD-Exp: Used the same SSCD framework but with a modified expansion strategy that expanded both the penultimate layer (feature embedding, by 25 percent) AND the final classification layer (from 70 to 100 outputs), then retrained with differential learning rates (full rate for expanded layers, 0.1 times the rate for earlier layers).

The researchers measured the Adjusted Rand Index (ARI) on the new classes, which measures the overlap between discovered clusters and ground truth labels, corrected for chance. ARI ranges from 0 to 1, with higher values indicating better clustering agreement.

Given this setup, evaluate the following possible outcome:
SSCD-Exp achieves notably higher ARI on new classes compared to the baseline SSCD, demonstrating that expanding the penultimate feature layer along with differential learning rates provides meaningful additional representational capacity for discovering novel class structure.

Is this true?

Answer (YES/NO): NO